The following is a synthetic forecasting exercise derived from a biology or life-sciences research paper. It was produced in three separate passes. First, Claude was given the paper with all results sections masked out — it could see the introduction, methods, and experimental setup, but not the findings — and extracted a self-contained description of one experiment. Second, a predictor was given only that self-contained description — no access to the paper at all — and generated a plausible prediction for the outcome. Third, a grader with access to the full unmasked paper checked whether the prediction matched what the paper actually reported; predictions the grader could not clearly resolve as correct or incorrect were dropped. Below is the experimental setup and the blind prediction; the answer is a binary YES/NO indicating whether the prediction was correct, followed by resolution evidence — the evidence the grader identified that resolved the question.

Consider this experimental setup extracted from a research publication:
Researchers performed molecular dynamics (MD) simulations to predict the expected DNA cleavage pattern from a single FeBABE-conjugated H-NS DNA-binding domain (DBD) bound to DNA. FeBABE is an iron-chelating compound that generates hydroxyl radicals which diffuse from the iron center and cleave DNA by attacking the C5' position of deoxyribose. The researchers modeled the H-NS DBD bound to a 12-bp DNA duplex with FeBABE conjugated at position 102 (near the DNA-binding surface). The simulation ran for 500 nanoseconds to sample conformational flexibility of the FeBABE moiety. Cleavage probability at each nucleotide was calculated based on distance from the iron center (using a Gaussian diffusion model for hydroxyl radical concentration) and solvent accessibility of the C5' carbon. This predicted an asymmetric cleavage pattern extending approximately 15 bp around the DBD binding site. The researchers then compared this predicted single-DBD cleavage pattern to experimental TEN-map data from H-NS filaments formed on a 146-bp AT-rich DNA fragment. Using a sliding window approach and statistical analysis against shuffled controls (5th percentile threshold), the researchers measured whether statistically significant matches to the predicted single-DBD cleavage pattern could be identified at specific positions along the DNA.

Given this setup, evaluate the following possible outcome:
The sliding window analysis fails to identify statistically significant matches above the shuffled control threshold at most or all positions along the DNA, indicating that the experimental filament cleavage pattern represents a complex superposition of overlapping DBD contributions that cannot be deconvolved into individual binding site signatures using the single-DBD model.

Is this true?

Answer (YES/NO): NO